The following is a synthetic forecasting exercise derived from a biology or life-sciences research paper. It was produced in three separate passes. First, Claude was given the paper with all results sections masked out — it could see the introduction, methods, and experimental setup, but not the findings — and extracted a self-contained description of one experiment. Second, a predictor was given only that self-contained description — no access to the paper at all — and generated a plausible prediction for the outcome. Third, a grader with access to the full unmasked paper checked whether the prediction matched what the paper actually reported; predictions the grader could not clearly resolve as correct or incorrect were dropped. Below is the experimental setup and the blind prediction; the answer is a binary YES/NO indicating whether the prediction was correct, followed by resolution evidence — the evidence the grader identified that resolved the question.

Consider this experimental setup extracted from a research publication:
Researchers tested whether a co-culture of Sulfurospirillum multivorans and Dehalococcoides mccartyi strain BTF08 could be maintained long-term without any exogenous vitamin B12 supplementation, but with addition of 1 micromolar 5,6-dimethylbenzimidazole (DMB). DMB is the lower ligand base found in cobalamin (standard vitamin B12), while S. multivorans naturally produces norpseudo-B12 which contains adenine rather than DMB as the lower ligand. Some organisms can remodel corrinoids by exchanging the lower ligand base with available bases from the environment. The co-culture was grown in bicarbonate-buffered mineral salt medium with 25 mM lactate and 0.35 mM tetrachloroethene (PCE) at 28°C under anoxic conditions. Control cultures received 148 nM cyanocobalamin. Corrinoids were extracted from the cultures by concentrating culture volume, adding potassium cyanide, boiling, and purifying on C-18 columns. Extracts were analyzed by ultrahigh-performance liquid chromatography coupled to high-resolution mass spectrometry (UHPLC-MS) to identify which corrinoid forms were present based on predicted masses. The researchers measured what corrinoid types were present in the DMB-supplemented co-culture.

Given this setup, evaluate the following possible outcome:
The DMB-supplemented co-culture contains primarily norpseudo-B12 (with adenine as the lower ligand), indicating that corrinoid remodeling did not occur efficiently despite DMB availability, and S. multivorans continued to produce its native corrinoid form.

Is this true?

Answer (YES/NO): NO